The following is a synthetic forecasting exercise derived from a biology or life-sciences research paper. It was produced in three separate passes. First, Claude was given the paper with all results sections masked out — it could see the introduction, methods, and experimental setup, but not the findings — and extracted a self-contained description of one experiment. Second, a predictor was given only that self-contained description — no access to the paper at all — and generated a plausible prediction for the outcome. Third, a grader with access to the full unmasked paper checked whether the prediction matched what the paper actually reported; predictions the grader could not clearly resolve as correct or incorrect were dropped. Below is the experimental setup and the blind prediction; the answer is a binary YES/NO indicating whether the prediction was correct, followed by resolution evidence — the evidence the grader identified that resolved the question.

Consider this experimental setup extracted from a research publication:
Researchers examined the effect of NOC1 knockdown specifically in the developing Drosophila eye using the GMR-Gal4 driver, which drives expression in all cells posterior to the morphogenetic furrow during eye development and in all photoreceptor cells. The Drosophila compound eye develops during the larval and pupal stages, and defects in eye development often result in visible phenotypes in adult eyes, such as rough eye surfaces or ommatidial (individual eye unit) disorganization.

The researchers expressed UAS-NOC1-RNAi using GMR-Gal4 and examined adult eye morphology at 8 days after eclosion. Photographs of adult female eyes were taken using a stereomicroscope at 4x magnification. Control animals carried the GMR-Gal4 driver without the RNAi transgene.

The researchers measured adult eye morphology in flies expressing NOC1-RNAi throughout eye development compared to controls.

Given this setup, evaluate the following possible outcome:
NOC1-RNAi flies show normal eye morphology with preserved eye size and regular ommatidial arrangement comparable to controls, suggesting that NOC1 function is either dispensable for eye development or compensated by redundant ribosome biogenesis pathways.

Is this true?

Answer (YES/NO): YES